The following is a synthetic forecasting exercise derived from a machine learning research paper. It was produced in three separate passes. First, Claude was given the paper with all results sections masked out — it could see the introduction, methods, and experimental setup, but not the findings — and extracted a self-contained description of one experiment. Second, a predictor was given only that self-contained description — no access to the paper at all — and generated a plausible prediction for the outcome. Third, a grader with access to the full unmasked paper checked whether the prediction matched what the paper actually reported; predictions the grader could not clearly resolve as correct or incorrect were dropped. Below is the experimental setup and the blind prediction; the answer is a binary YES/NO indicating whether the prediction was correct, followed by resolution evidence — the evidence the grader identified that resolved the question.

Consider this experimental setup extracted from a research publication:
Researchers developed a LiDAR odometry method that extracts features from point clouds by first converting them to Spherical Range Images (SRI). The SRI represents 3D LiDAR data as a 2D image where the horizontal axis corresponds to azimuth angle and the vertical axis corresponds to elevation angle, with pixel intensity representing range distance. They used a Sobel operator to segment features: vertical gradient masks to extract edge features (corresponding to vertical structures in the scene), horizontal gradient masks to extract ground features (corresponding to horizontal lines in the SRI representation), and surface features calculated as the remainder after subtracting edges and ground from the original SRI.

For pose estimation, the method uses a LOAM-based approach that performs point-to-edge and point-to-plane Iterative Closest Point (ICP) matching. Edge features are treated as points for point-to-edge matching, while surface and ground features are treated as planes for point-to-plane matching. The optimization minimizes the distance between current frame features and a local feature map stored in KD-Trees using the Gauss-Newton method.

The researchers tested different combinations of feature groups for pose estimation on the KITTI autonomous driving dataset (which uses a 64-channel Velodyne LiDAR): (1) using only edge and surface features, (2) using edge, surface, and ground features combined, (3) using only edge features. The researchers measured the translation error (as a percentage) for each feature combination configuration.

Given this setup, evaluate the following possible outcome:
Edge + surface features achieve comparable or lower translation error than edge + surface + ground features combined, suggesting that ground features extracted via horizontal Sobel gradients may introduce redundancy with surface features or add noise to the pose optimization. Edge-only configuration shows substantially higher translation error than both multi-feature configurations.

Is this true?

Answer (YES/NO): NO